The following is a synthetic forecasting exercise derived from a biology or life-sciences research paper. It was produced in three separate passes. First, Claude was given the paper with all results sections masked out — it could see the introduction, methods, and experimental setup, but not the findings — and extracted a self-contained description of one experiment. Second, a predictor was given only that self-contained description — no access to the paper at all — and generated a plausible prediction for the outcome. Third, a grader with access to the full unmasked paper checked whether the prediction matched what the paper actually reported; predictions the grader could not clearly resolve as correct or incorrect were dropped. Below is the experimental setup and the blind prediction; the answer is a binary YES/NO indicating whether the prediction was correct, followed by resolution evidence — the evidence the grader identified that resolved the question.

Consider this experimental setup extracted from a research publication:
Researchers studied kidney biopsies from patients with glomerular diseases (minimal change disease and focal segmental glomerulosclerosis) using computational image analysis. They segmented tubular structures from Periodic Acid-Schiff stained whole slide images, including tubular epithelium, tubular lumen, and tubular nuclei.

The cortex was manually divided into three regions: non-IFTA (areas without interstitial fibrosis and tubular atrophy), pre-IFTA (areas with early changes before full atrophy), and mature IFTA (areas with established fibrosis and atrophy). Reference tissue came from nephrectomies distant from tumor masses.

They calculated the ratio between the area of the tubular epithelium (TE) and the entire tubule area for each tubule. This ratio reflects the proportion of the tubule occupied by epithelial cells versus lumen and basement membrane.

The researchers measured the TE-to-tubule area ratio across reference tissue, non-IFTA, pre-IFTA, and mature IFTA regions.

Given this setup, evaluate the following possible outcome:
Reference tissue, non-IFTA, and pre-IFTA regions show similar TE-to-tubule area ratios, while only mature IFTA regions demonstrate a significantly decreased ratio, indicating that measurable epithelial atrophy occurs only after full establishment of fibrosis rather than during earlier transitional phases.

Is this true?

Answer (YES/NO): NO